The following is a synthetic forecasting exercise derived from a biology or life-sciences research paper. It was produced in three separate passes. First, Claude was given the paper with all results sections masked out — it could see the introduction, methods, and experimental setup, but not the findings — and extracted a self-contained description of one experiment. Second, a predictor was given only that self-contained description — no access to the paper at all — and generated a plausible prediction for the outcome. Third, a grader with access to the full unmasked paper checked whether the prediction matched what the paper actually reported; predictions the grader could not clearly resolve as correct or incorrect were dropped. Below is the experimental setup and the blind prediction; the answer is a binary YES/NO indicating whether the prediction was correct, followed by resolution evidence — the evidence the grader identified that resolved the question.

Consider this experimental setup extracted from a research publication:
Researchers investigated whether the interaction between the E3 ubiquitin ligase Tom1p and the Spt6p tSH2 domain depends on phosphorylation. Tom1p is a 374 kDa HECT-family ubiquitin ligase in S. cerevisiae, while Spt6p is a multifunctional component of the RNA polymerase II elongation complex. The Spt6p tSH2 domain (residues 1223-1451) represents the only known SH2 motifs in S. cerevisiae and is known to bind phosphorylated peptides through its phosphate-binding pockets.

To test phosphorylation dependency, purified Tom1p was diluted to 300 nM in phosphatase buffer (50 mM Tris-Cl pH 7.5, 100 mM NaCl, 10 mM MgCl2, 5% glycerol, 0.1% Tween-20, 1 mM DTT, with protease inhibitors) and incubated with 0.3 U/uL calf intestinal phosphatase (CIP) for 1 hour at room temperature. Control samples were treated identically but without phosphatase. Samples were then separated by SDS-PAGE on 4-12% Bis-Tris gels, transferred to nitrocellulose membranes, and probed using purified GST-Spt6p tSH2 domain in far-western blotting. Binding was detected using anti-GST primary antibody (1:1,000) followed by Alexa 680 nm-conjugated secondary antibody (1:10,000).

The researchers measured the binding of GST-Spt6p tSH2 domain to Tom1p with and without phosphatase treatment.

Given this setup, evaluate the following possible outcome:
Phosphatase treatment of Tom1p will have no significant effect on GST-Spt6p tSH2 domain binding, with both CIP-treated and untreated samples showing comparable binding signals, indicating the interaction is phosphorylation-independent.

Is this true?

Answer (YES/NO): NO